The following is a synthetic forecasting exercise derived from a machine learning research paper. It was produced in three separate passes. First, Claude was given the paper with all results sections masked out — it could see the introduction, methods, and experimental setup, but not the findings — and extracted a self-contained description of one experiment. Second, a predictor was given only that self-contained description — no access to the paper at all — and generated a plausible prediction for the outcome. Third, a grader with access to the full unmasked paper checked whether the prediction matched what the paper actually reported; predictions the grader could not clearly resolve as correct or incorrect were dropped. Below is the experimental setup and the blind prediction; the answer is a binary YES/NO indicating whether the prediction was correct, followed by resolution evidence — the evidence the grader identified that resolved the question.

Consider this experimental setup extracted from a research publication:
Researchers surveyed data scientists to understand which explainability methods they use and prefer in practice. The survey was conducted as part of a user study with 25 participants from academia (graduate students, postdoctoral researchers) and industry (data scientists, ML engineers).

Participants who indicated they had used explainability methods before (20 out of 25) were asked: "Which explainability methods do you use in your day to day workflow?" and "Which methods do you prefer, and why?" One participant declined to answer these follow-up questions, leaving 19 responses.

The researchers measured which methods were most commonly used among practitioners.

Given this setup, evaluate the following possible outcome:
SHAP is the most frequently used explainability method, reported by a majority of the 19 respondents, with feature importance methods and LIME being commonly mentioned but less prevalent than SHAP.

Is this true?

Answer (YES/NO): NO